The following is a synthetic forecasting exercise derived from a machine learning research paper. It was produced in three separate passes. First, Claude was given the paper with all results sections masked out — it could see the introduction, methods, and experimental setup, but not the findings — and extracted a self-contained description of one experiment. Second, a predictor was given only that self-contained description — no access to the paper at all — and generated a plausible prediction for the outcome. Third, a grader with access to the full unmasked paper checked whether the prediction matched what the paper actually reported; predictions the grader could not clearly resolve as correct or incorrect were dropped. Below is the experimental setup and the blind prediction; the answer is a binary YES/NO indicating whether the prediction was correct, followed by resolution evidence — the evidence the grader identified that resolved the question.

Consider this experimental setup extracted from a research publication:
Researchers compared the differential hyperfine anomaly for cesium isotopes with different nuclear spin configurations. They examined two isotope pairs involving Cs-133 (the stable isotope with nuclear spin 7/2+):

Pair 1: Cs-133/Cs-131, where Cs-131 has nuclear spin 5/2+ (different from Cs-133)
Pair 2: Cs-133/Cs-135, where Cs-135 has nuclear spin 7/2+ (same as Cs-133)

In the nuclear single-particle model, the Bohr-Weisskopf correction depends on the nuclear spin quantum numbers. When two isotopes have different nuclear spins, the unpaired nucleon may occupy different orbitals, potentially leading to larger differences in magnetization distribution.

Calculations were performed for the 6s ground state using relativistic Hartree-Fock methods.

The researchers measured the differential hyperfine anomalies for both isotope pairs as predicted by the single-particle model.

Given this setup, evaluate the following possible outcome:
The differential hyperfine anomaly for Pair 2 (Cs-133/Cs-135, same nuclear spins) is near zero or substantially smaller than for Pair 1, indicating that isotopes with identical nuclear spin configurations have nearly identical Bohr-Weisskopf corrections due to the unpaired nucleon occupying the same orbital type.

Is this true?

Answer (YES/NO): YES